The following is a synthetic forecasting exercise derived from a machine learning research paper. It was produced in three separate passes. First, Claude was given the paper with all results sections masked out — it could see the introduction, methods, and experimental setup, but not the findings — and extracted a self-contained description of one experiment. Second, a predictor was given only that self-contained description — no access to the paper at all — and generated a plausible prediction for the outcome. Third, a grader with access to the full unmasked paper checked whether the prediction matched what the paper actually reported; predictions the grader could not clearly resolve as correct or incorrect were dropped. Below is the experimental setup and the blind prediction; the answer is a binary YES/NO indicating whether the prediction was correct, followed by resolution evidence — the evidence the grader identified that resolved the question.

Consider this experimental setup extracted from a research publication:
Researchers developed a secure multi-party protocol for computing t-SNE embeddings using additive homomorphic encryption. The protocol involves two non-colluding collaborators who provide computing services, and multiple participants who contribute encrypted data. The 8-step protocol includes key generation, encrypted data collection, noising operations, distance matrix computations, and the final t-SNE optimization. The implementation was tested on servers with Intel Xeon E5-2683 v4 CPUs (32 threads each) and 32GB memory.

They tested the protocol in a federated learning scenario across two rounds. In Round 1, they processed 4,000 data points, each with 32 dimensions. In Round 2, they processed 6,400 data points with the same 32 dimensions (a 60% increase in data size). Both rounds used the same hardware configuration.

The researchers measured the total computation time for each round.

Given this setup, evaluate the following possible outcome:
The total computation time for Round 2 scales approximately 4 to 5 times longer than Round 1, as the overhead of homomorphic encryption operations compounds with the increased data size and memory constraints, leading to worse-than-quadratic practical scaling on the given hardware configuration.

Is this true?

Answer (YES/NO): NO